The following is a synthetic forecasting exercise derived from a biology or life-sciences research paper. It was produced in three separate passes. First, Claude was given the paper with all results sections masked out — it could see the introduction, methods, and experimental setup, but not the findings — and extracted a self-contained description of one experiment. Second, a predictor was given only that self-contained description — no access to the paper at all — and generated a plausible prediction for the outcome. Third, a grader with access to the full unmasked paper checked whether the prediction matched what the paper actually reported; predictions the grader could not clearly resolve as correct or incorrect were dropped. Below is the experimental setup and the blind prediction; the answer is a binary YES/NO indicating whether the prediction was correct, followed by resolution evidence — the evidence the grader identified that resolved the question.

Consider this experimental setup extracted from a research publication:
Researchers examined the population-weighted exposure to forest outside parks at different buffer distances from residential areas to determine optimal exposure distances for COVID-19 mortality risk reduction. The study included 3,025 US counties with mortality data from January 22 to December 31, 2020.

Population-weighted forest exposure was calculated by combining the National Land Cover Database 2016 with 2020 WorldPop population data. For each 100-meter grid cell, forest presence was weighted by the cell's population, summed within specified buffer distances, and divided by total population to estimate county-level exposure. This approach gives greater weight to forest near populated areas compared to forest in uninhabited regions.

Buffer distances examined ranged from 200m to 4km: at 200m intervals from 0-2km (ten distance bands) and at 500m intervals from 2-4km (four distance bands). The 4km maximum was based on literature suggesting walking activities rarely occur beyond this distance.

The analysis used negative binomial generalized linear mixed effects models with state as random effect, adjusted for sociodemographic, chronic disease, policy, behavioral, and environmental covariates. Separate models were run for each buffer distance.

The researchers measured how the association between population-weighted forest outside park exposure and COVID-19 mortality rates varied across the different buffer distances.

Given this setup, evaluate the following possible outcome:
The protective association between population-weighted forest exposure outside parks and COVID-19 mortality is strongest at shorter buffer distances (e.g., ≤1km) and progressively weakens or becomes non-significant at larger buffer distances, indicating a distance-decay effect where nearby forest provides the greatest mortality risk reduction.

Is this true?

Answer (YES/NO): NO